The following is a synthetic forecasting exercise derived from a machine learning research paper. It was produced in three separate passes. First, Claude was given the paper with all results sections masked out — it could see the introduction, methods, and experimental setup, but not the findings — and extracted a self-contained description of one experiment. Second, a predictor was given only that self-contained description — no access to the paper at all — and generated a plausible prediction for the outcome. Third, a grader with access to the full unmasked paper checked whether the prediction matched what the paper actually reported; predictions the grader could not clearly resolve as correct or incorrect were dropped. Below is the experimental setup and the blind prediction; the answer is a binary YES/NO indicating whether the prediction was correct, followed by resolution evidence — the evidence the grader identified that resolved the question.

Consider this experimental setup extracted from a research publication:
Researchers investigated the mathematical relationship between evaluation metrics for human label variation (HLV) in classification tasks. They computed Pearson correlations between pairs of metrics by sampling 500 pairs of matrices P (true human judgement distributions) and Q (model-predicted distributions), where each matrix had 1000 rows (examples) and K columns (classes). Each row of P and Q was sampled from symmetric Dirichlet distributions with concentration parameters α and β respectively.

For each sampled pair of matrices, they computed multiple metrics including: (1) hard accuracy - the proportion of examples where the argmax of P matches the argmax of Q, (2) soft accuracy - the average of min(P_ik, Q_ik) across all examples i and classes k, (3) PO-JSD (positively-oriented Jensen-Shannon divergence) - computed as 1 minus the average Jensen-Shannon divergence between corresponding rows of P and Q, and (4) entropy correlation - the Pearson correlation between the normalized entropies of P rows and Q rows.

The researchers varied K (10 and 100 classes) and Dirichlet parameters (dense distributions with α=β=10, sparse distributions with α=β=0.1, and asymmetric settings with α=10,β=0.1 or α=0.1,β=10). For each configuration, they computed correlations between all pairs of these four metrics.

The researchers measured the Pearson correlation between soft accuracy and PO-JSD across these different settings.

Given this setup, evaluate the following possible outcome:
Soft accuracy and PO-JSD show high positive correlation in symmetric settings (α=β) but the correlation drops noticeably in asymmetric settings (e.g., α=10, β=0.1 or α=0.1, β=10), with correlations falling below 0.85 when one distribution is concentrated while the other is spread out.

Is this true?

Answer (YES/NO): NO